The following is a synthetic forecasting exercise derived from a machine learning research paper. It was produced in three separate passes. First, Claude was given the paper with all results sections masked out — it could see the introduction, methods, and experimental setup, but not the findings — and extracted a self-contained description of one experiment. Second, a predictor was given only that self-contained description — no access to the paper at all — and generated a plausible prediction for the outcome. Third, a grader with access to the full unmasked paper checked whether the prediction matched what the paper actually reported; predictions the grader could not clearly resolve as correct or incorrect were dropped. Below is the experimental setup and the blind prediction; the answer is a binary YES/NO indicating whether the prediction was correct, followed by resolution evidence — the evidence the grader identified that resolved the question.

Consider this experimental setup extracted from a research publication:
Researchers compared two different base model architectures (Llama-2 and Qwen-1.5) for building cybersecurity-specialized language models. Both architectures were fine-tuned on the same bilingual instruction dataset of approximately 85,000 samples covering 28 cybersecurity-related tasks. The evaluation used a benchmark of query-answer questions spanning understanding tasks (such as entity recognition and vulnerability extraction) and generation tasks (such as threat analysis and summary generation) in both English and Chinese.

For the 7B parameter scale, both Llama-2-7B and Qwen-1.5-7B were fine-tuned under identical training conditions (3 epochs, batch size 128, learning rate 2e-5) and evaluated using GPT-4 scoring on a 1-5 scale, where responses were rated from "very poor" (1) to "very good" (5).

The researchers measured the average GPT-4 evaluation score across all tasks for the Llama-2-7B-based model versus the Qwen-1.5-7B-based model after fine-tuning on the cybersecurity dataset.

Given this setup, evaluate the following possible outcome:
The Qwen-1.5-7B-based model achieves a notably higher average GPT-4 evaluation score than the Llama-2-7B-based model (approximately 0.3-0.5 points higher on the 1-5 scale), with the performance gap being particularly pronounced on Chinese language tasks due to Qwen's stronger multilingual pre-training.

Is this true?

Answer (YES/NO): NO